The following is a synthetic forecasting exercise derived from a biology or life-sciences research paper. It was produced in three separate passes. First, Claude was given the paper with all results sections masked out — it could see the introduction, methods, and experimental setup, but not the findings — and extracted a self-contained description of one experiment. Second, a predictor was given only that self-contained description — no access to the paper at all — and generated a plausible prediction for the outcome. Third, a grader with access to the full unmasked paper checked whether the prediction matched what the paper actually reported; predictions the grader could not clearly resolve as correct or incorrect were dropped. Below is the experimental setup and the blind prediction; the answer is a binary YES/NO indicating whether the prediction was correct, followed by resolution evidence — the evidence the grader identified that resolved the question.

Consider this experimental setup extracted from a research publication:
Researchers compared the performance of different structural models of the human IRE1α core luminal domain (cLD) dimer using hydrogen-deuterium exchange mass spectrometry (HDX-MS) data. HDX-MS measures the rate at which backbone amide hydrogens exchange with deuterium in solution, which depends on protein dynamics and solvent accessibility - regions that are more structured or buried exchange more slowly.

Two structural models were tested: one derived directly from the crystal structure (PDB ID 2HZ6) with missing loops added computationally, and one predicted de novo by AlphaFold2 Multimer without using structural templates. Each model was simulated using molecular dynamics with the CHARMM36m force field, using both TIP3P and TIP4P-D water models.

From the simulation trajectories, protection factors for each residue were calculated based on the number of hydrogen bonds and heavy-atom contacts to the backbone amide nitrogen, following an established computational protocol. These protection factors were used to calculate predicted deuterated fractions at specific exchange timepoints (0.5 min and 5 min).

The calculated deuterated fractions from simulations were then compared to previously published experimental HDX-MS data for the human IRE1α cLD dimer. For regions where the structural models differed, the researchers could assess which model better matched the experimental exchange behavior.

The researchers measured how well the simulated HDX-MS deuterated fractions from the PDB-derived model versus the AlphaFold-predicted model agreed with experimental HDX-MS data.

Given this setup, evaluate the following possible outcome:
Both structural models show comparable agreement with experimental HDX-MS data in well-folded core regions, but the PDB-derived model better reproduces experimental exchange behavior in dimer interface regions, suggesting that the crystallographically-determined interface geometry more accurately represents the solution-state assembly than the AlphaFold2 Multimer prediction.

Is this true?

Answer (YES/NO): NO